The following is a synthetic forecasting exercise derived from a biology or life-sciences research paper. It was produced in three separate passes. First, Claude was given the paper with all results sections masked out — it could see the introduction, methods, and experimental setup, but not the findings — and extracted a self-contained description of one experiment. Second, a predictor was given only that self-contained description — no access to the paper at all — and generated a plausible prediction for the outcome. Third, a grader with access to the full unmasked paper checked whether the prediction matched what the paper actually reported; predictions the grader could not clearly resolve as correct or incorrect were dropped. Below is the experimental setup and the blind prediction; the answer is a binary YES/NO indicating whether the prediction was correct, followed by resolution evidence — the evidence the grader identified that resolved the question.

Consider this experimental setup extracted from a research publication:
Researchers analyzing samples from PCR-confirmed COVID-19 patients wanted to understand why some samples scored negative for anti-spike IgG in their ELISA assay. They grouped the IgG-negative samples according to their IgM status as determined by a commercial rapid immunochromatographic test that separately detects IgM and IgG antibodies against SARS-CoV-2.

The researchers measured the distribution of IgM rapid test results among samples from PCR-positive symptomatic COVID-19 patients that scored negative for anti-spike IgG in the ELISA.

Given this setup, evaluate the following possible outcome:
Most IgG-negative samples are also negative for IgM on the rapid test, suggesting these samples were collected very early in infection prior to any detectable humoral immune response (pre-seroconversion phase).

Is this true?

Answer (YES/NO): YES